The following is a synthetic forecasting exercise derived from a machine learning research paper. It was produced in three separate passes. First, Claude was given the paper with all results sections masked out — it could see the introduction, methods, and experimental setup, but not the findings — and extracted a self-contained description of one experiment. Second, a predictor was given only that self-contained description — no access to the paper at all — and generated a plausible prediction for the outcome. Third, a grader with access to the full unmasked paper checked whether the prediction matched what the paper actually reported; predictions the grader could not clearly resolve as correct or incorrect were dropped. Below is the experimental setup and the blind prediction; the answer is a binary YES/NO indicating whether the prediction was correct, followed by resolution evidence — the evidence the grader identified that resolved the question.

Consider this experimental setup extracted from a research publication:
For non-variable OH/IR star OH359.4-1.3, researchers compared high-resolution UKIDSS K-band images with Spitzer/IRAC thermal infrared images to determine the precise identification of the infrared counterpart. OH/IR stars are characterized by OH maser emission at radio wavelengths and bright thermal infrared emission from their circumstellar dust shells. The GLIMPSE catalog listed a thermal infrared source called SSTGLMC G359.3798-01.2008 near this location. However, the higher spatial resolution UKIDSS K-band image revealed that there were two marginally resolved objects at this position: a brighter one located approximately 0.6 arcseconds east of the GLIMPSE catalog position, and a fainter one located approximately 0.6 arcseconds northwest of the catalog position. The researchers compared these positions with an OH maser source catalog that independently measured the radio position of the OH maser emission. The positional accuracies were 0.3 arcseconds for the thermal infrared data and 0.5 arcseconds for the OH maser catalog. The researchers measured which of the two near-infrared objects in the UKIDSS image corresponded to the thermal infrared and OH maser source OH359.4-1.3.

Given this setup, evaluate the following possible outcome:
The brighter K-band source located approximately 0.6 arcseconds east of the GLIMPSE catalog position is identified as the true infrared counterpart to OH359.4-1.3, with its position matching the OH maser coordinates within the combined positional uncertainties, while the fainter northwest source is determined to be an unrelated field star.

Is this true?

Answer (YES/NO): NO